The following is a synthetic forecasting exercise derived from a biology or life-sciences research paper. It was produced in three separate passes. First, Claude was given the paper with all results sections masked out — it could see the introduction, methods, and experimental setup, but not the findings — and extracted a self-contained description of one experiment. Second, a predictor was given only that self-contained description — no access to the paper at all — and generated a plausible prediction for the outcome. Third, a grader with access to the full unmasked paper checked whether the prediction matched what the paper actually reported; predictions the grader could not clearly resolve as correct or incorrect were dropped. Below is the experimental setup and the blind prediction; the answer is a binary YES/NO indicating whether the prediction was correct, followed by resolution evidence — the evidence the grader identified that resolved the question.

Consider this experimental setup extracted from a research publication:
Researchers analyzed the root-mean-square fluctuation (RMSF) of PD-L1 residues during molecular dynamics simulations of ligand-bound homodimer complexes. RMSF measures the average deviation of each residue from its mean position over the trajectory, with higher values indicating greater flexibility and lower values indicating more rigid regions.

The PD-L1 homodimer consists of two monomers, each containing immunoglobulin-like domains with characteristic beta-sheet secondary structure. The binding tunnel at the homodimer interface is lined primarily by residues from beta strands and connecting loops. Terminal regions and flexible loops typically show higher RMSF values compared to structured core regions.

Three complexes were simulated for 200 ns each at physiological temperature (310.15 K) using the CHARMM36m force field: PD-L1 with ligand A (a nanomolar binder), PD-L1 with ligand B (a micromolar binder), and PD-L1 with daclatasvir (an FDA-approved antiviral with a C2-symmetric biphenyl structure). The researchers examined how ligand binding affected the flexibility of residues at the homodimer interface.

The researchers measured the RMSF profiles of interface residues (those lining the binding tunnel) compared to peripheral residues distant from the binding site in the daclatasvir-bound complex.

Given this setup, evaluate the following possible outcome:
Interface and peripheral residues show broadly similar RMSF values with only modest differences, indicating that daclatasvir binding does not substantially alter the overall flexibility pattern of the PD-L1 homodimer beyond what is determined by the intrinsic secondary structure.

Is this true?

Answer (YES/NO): NO